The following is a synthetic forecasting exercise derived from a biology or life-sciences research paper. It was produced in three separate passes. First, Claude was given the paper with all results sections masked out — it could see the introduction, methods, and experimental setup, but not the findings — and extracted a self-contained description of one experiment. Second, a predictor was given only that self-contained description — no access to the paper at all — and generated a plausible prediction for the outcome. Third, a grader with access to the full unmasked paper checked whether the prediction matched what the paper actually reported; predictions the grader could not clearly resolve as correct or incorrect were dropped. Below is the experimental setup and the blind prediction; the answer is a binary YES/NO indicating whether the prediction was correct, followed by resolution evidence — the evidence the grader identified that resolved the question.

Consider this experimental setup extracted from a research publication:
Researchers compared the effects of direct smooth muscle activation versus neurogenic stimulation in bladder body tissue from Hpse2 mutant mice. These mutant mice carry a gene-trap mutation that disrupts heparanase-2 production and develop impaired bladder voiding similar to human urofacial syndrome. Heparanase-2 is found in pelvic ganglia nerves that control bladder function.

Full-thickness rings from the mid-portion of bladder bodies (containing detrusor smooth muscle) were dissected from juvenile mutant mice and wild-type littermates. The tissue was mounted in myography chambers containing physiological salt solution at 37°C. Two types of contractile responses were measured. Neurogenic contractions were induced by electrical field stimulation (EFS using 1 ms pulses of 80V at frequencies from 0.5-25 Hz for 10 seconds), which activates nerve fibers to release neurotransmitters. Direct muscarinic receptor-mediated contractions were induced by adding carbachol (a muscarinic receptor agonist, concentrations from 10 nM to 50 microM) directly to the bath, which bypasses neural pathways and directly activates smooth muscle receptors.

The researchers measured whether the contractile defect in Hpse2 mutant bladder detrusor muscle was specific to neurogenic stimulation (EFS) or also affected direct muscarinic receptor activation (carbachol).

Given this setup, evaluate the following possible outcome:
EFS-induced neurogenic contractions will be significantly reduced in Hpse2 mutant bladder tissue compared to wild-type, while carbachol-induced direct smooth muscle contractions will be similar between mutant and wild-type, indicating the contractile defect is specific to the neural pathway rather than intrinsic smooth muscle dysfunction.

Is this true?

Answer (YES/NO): NO